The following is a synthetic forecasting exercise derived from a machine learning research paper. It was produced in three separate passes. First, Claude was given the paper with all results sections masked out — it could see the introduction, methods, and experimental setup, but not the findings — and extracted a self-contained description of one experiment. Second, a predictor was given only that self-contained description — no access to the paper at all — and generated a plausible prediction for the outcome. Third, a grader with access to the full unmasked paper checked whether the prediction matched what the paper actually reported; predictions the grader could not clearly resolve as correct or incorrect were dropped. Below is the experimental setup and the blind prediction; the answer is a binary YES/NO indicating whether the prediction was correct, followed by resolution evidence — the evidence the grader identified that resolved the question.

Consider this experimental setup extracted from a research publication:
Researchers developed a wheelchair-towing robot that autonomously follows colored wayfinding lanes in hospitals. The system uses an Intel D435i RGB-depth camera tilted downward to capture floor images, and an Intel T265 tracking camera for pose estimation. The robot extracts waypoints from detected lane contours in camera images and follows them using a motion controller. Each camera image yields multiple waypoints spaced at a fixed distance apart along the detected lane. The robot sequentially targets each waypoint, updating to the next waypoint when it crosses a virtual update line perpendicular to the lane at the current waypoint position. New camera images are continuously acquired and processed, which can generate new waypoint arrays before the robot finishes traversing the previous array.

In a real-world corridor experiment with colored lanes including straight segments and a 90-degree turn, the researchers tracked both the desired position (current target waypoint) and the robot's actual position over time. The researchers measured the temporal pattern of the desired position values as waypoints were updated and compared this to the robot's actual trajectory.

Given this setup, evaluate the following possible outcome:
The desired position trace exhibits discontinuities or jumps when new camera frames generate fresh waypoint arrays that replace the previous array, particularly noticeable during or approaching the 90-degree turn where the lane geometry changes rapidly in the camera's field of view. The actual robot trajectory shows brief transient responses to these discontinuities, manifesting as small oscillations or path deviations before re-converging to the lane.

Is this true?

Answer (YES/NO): NO